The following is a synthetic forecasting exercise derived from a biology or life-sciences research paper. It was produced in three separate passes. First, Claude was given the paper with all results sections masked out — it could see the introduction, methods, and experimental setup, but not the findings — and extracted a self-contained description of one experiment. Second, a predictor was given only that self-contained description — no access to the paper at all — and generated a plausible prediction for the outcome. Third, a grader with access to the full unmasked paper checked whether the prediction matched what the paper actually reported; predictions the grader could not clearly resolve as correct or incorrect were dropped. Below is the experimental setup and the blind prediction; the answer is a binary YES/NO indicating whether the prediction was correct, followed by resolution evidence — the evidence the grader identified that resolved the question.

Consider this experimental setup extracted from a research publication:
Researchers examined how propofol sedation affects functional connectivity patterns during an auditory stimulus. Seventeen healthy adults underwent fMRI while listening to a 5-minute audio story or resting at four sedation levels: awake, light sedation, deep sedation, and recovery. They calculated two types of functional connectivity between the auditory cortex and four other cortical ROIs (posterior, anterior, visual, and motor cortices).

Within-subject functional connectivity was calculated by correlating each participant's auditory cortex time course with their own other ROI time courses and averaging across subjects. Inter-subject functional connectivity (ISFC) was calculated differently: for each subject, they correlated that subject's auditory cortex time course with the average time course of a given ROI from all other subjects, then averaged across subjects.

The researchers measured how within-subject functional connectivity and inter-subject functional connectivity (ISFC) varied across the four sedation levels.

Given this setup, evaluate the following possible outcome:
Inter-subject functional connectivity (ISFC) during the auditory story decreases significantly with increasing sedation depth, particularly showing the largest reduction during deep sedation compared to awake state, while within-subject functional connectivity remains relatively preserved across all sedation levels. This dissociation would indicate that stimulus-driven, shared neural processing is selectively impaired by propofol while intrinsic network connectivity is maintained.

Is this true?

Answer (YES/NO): YES